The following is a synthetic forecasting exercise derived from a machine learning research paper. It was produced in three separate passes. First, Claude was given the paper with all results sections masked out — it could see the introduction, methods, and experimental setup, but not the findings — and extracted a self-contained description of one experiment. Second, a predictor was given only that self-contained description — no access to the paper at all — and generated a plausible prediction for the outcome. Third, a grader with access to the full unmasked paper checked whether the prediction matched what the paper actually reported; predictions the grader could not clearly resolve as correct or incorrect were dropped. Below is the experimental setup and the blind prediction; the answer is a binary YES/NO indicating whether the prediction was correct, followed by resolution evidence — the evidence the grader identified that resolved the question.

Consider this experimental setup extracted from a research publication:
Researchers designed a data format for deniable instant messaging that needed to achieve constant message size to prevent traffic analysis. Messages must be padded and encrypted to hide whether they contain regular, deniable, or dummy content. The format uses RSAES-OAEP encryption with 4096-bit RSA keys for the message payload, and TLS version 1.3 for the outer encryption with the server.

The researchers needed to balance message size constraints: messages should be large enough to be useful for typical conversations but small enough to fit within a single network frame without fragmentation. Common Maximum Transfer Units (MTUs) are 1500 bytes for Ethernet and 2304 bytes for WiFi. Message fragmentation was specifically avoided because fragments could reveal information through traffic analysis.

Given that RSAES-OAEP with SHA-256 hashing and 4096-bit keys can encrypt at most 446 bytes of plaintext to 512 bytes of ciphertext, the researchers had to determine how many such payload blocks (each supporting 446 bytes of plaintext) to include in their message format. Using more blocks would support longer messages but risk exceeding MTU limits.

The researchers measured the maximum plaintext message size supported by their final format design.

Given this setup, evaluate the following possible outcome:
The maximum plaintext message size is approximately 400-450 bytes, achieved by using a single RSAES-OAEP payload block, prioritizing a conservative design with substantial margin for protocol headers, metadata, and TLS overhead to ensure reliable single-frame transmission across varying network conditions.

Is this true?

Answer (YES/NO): NO